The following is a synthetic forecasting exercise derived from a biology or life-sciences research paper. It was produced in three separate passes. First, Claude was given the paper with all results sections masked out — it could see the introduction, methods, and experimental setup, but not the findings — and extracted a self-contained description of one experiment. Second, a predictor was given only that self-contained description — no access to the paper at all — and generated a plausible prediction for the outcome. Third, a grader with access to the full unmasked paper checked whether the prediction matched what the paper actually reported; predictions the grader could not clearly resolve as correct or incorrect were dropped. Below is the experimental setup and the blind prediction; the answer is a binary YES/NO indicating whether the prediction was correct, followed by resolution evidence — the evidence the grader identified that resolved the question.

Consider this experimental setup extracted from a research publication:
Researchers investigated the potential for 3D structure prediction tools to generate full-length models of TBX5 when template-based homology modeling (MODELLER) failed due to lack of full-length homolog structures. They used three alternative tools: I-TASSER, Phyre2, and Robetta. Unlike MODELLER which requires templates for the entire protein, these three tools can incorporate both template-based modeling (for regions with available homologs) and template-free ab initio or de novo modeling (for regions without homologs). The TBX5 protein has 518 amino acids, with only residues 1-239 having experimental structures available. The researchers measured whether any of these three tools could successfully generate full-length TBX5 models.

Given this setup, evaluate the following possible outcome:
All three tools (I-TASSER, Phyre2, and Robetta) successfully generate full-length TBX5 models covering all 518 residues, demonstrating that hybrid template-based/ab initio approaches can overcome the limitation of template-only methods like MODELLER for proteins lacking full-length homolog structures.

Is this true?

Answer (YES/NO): YES